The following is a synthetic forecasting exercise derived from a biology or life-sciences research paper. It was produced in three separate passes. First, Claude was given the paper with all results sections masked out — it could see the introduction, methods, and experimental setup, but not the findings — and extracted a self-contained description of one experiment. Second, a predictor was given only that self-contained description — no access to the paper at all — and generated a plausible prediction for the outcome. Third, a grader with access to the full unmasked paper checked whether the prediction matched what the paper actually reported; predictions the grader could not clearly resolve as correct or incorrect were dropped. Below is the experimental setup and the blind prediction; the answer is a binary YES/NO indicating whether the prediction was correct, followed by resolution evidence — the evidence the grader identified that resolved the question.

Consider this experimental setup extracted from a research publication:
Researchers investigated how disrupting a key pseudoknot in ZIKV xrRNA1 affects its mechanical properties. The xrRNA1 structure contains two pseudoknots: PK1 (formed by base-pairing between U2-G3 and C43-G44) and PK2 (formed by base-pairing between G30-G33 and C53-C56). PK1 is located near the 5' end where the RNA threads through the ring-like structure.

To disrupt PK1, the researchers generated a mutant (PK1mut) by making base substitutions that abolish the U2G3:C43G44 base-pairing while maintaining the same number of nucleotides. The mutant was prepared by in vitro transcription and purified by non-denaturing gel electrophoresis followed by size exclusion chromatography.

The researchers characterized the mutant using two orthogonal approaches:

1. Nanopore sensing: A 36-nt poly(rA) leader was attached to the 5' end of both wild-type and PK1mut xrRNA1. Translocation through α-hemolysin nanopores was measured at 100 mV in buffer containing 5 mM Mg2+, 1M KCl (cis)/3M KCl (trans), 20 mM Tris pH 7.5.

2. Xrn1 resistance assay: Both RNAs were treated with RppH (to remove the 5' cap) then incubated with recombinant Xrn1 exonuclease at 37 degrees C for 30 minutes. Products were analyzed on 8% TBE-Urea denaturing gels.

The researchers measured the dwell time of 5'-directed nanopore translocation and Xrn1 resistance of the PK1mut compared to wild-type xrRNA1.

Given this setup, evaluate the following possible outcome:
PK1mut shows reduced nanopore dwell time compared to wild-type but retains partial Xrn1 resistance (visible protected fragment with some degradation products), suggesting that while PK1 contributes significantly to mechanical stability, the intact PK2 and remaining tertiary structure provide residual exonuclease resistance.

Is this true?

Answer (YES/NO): NO